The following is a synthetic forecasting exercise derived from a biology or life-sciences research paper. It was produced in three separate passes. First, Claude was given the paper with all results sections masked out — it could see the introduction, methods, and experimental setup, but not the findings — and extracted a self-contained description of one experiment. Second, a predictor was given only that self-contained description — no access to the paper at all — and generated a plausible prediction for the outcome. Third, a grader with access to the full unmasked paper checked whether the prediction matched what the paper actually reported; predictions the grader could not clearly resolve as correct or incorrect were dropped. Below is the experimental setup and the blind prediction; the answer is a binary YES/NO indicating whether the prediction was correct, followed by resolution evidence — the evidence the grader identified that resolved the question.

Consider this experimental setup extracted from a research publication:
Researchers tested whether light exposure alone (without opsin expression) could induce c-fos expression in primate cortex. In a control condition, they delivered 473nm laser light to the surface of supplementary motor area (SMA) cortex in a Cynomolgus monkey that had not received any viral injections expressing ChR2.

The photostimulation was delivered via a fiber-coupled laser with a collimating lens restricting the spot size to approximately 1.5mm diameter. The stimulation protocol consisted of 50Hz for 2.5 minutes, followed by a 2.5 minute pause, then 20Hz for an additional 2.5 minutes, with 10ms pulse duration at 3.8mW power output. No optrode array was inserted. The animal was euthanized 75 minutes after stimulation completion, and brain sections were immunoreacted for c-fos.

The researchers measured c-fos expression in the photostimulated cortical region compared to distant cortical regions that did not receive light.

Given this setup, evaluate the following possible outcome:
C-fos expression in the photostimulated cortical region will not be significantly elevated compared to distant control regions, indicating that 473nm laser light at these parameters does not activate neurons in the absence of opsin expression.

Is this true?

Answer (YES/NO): YES